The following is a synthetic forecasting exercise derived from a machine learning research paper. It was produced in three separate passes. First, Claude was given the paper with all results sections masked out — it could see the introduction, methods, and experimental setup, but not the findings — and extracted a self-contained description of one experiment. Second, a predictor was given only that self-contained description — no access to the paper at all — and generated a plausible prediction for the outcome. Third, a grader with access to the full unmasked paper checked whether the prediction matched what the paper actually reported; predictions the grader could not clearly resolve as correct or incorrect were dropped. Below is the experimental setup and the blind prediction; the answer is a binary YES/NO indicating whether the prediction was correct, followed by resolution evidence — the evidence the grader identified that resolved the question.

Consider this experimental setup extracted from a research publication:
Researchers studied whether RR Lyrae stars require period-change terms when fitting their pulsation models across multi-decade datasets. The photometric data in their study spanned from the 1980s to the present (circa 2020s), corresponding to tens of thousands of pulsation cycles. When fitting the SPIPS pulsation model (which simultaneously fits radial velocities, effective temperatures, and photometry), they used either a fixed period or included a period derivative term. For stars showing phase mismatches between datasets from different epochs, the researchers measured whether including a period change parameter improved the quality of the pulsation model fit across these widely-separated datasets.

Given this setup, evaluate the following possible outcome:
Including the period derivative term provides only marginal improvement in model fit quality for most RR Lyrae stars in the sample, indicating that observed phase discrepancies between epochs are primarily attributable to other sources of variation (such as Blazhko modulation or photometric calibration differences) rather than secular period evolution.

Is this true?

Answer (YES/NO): NO